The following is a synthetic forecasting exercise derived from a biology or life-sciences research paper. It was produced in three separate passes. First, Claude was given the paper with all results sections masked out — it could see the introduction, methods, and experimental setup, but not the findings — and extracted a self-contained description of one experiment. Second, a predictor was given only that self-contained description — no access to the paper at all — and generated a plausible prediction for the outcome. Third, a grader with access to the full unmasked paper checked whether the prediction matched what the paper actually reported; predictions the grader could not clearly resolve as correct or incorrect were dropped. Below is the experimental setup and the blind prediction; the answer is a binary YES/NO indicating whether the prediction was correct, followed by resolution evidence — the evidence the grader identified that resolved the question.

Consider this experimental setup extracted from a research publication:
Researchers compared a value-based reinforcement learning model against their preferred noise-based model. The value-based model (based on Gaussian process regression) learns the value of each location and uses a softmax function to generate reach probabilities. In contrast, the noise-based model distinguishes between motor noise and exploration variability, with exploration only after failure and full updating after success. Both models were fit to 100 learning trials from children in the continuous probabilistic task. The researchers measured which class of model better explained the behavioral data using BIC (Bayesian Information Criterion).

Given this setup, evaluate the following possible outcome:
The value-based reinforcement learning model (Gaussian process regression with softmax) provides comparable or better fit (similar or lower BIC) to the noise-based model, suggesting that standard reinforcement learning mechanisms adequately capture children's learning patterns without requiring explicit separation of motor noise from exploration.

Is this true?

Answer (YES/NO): NO